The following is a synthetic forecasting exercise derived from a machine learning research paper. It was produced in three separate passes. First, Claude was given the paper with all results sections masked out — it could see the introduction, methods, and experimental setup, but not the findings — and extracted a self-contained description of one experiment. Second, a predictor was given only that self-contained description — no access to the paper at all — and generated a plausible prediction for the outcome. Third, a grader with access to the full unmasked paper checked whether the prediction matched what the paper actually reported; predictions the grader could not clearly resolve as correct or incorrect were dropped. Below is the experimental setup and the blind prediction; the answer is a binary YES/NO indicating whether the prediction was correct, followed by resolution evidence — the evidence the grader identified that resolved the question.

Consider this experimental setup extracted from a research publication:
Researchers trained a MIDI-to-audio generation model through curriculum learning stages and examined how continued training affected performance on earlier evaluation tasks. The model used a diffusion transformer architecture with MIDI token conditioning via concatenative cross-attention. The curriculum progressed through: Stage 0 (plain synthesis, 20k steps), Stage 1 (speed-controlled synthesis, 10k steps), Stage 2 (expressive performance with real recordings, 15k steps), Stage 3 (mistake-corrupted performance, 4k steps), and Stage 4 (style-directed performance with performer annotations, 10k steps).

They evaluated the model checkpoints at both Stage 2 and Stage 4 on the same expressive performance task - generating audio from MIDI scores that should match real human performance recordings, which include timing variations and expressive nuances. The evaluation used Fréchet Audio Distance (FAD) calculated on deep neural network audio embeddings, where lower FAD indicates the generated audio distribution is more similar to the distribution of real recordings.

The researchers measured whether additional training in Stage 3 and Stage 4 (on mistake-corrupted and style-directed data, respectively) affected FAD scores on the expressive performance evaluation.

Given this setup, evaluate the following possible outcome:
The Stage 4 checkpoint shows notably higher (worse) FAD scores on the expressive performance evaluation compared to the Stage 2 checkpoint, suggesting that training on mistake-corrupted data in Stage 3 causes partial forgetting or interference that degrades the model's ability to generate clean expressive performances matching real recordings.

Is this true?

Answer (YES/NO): YES